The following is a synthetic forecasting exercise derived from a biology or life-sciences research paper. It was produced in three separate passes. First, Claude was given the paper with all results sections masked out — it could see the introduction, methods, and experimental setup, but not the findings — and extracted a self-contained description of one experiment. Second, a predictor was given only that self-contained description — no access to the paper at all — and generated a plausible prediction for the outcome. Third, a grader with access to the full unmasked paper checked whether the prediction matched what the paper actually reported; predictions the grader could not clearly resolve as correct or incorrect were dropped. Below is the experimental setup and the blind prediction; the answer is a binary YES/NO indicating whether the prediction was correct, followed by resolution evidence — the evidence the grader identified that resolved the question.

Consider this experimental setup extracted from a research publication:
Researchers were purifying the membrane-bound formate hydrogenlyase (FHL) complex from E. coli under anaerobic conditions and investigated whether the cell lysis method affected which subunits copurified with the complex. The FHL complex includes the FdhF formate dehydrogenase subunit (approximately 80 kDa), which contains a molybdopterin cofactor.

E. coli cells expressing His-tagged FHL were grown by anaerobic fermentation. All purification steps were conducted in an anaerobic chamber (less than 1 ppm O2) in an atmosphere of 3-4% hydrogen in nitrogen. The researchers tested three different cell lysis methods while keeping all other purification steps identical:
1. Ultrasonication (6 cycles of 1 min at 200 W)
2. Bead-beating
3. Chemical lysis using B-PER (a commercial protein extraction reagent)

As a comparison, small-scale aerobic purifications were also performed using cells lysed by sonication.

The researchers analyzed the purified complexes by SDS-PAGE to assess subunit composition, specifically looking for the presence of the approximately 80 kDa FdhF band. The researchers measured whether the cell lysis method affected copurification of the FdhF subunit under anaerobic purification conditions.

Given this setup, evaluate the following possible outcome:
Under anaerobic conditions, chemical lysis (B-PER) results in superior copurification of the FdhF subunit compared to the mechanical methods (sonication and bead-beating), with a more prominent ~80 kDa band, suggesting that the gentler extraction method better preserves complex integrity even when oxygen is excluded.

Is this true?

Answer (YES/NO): NO